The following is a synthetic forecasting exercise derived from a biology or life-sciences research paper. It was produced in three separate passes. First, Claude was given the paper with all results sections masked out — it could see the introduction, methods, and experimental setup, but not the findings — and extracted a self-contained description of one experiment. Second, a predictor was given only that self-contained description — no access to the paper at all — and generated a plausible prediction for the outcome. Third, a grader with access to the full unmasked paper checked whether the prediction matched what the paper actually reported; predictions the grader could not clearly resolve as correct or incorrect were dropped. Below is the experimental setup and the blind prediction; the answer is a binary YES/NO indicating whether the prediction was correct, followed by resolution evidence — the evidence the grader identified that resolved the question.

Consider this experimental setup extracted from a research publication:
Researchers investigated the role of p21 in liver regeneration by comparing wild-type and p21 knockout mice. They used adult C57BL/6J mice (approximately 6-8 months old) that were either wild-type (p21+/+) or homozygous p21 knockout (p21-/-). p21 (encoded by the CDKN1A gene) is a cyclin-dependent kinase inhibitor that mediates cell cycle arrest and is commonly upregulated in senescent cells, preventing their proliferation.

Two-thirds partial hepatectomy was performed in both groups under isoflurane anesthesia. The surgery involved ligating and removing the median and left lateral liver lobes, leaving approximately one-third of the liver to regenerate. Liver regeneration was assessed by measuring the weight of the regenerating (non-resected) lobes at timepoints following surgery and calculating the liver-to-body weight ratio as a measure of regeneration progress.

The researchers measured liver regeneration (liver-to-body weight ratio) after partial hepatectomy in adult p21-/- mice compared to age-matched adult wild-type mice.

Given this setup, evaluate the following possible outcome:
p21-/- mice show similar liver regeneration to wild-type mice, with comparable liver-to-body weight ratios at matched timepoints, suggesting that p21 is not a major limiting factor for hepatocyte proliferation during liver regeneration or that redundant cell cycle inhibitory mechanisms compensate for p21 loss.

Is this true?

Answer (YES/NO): NO